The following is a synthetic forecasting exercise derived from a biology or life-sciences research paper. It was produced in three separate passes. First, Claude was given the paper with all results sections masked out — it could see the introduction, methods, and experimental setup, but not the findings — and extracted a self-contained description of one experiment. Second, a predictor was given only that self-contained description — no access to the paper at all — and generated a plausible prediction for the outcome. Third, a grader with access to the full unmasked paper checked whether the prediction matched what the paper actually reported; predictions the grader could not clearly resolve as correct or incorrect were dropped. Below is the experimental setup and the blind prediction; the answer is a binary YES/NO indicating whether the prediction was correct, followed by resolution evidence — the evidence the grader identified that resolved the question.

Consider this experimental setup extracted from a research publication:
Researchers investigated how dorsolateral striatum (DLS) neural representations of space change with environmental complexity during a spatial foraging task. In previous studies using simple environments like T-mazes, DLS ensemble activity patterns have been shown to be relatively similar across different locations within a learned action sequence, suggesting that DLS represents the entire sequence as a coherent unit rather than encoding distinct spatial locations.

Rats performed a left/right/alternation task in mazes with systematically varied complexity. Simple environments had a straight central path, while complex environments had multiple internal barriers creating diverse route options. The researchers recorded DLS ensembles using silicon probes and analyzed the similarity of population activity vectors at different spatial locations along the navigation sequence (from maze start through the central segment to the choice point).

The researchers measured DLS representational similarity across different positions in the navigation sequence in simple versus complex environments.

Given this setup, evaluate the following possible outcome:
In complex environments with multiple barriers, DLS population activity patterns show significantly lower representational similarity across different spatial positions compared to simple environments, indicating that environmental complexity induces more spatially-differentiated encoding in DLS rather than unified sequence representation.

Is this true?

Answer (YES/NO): YES